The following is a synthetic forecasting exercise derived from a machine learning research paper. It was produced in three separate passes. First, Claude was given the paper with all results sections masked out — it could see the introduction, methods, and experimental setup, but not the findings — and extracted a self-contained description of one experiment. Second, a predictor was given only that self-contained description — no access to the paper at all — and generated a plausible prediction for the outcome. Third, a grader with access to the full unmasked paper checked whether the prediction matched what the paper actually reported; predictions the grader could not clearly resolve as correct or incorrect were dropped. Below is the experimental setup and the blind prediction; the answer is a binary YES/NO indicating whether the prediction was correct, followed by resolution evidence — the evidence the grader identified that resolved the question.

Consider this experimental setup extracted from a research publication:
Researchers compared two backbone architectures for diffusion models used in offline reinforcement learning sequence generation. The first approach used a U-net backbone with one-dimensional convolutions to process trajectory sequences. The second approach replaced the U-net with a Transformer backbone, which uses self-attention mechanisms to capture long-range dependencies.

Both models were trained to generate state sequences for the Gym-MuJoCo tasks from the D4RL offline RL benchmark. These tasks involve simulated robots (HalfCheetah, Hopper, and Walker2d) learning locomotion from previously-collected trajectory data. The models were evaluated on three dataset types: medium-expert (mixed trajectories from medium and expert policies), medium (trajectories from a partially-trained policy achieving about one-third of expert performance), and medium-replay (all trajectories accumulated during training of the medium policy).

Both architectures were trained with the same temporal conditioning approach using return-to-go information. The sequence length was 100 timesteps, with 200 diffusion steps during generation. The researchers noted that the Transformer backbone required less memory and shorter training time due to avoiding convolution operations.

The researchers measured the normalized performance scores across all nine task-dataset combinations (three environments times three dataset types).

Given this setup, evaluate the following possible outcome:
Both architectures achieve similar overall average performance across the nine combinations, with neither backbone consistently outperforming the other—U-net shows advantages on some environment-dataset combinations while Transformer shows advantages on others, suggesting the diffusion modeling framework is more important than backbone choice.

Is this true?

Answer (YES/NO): NO